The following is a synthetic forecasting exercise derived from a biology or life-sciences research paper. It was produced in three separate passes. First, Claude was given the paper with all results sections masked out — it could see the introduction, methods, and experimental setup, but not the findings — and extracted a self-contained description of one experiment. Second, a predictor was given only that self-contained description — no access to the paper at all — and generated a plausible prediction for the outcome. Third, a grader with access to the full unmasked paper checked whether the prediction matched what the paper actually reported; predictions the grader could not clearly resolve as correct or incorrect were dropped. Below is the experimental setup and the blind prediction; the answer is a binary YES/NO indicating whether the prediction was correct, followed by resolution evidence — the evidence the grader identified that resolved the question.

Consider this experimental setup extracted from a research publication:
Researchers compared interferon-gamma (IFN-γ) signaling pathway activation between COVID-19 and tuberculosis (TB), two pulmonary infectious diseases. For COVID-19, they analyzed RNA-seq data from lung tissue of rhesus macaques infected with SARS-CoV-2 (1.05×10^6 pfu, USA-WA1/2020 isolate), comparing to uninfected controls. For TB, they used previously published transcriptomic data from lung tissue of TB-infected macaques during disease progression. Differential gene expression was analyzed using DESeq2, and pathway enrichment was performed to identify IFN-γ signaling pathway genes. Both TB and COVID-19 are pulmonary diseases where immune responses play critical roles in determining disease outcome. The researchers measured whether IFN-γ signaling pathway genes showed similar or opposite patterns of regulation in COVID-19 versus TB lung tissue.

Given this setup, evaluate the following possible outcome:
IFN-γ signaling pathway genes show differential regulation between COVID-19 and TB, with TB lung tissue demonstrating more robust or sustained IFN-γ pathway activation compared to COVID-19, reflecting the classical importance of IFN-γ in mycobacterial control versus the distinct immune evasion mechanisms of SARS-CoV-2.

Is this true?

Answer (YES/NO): NO